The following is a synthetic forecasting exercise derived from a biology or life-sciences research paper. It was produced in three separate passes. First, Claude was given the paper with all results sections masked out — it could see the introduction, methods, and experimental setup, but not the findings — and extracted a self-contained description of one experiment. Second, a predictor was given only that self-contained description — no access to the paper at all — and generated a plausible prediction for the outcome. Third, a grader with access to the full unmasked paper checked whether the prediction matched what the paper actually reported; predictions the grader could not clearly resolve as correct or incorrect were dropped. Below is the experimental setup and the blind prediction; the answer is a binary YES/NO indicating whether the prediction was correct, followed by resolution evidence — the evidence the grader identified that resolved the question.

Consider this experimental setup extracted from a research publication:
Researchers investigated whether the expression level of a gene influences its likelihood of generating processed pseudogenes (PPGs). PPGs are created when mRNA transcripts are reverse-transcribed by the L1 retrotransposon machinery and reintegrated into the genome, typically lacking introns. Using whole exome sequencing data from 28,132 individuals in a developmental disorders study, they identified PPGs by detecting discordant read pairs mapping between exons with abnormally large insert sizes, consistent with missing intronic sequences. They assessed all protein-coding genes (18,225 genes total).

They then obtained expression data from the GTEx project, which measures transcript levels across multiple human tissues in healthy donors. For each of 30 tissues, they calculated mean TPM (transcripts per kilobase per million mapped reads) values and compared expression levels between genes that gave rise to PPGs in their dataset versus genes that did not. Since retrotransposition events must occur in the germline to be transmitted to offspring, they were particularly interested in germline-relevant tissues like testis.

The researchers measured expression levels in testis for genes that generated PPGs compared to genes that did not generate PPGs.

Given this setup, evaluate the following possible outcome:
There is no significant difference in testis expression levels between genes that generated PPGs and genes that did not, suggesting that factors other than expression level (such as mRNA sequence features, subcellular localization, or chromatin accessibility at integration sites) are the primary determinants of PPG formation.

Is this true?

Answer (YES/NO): NO